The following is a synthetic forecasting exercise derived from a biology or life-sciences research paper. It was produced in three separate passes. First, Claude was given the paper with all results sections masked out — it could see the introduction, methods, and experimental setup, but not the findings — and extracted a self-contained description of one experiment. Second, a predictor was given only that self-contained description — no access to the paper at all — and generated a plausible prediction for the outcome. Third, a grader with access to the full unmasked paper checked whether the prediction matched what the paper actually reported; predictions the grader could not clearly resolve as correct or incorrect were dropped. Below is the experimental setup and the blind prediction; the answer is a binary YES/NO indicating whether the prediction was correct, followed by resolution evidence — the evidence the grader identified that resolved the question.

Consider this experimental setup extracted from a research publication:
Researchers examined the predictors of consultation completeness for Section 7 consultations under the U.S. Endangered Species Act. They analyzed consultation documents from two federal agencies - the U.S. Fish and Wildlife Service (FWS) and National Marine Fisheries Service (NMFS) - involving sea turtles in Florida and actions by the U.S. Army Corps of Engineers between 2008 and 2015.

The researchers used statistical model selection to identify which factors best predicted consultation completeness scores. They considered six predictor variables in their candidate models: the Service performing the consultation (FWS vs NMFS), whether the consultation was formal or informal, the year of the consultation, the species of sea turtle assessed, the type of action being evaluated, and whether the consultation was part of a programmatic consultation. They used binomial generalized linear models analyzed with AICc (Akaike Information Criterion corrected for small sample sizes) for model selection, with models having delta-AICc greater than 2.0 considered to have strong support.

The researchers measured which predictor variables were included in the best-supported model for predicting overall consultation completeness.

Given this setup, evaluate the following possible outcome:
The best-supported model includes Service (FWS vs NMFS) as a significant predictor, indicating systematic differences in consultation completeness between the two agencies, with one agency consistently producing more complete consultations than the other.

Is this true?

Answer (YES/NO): YES